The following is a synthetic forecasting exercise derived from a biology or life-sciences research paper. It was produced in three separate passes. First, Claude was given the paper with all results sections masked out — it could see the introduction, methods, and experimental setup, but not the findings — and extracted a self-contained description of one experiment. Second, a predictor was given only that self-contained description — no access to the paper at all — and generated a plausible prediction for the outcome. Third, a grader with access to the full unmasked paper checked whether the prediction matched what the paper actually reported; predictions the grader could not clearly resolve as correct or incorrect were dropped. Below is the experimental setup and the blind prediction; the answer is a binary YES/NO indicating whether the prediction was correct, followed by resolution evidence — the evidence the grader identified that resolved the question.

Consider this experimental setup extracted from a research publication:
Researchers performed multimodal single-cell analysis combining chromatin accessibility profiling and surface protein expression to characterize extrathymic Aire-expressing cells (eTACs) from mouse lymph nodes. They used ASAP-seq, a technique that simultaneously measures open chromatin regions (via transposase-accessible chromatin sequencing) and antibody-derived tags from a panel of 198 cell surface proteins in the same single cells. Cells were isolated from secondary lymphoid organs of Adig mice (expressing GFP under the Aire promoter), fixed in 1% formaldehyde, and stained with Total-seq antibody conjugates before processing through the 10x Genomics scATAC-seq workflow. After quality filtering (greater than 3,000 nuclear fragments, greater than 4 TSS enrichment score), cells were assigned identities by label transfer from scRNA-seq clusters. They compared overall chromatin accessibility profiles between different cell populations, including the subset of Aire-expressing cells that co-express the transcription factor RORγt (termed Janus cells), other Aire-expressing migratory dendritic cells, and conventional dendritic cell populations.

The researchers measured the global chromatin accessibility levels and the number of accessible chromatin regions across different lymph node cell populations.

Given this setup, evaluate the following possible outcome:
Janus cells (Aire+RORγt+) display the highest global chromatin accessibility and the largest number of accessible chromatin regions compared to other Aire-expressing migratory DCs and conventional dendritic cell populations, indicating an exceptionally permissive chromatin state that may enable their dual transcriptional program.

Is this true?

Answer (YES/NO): YES